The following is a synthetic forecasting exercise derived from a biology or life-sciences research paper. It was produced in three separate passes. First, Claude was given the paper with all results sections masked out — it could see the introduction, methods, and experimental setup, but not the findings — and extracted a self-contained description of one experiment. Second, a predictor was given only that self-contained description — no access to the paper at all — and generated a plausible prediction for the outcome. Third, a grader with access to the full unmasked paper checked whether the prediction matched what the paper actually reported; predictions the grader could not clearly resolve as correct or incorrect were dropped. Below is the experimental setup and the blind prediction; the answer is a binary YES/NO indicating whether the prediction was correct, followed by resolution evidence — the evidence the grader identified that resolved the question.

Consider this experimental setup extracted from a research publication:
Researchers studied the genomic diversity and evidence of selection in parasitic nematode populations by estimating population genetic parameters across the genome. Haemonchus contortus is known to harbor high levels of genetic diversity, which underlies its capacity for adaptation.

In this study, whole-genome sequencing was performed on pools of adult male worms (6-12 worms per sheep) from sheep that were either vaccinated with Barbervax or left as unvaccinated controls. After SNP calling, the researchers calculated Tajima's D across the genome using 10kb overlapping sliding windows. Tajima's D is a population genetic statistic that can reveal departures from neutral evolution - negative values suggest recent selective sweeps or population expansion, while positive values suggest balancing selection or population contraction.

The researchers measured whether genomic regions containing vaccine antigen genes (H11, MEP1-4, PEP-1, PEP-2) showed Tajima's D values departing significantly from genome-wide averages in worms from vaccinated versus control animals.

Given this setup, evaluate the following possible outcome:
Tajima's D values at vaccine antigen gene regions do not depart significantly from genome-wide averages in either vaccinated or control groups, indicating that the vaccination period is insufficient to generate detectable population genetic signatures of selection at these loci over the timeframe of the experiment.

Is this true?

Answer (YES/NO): YES